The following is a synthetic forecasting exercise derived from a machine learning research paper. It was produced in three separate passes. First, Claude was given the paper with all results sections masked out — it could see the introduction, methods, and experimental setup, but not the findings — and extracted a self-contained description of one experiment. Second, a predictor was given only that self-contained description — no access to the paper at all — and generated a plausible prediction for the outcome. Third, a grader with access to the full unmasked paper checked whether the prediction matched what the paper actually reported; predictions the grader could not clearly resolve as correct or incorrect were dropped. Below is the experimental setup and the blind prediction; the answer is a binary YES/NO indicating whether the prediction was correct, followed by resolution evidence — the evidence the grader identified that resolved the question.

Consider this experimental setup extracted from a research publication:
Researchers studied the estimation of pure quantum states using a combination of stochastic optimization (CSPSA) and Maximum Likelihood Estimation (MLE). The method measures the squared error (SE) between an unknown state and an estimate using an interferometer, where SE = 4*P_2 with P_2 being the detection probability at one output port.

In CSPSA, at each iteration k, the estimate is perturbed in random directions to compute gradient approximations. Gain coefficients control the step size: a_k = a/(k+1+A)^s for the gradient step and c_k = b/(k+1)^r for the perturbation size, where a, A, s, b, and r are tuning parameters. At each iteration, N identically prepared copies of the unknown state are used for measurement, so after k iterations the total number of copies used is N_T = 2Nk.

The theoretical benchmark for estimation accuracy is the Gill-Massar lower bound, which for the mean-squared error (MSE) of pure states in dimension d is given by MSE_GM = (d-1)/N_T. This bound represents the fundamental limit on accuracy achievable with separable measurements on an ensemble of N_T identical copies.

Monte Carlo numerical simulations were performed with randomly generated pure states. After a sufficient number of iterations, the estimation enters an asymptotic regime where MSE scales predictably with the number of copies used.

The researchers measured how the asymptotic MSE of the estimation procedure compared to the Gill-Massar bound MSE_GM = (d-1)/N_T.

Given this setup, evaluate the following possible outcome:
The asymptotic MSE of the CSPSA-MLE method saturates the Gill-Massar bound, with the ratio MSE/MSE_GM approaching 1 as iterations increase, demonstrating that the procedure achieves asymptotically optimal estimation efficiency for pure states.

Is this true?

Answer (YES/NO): NO